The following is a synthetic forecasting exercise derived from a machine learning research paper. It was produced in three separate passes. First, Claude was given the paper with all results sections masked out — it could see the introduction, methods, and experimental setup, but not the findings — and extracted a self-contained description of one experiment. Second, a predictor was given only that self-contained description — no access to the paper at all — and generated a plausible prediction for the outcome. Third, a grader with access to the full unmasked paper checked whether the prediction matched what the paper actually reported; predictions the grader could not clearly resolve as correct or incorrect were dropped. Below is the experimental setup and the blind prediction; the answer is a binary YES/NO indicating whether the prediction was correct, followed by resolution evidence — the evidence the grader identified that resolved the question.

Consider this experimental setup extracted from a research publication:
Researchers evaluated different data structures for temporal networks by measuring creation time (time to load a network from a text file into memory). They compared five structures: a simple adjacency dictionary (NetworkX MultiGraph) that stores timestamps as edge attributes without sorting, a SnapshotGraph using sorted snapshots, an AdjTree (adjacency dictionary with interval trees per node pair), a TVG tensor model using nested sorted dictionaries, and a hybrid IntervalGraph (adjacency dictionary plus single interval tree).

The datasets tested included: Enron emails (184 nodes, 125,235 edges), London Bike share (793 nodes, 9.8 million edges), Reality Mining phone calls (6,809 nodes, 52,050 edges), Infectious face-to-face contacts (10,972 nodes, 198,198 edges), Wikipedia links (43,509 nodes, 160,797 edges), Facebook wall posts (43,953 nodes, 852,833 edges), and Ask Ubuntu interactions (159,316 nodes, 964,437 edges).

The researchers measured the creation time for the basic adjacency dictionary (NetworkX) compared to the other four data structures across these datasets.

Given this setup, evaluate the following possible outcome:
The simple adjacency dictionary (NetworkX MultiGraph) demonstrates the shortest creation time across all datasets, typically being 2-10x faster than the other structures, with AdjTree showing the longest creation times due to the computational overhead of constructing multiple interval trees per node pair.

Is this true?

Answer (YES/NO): NO